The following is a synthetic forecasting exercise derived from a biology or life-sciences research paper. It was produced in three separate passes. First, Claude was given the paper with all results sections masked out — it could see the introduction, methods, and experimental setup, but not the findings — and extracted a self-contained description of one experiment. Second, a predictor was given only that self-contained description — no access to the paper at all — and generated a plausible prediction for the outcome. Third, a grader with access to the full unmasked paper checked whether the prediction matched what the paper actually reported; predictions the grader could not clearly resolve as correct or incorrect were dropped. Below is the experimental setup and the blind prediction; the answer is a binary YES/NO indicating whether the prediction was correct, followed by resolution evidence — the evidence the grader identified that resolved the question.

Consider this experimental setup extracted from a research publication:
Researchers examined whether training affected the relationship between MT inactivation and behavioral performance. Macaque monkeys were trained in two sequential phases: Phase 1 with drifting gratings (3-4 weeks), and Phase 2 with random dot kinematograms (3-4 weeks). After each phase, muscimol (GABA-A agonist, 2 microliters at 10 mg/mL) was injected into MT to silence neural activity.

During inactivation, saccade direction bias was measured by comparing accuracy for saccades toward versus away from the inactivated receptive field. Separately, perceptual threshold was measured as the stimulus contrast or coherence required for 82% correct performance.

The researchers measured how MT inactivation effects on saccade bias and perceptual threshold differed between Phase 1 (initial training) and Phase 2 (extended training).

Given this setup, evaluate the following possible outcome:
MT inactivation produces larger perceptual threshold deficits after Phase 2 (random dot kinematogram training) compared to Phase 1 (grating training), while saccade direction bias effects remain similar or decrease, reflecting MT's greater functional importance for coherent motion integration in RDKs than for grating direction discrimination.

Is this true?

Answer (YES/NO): NO